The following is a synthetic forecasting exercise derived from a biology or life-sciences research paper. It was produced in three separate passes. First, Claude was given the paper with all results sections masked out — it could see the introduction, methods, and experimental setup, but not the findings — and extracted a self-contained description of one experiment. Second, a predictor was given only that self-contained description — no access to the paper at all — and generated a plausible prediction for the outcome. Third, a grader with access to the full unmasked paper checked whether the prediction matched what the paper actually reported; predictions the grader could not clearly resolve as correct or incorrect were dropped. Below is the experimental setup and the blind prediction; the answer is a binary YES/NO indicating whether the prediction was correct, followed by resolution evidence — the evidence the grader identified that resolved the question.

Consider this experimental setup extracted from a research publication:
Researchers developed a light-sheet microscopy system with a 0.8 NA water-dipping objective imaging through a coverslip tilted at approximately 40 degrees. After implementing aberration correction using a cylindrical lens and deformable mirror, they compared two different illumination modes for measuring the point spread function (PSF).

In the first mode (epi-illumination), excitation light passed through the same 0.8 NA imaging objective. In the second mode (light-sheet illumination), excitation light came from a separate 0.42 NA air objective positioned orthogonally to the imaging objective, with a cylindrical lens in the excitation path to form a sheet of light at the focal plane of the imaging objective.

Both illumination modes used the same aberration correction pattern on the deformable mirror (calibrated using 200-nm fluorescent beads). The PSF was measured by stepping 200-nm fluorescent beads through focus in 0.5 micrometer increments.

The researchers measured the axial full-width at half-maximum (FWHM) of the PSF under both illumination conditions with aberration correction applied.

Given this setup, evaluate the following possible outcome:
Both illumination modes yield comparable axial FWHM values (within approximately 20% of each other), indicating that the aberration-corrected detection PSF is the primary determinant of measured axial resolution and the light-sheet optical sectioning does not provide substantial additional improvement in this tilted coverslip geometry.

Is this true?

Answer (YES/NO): NO